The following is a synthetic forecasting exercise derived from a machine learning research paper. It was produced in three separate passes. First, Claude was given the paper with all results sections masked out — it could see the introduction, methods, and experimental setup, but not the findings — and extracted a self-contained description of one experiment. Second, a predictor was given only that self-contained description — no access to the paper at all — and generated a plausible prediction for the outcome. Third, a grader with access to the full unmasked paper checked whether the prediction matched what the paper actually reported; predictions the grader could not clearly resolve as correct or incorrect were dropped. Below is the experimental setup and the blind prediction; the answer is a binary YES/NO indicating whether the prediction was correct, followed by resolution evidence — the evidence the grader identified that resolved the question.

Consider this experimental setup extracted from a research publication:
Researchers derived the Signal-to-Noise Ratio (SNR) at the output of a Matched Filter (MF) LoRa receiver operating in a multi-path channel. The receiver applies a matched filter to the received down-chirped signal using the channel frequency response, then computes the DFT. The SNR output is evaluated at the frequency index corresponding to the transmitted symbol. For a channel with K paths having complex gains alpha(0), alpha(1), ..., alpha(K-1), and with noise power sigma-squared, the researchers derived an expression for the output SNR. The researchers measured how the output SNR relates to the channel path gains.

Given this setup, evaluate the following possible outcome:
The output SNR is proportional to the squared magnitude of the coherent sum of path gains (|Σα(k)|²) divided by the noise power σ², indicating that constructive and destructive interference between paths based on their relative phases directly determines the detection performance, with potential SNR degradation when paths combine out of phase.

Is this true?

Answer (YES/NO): NO